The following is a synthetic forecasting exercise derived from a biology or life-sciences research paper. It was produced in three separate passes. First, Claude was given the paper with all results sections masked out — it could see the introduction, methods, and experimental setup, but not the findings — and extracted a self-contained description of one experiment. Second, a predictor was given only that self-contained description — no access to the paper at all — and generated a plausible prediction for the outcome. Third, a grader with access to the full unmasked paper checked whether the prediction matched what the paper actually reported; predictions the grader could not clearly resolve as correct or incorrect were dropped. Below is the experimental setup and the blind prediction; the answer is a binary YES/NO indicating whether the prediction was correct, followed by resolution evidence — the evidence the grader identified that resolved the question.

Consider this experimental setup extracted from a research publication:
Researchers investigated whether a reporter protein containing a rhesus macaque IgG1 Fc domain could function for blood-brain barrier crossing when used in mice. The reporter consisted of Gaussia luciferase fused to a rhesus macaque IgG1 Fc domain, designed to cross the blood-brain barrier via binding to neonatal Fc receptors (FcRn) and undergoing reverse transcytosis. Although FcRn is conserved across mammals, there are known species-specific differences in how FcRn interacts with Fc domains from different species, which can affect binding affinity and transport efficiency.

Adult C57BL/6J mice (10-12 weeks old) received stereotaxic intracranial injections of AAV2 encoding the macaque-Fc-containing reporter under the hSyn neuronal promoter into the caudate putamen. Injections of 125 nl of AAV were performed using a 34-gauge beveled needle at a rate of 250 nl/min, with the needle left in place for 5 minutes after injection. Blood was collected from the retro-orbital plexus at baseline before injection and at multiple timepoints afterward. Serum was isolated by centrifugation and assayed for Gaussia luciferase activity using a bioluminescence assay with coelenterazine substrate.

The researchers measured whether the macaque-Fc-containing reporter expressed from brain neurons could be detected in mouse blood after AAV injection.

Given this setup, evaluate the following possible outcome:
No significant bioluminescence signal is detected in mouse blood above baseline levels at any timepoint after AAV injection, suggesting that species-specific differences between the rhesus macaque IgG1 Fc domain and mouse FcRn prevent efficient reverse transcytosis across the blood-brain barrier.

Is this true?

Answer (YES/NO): NO